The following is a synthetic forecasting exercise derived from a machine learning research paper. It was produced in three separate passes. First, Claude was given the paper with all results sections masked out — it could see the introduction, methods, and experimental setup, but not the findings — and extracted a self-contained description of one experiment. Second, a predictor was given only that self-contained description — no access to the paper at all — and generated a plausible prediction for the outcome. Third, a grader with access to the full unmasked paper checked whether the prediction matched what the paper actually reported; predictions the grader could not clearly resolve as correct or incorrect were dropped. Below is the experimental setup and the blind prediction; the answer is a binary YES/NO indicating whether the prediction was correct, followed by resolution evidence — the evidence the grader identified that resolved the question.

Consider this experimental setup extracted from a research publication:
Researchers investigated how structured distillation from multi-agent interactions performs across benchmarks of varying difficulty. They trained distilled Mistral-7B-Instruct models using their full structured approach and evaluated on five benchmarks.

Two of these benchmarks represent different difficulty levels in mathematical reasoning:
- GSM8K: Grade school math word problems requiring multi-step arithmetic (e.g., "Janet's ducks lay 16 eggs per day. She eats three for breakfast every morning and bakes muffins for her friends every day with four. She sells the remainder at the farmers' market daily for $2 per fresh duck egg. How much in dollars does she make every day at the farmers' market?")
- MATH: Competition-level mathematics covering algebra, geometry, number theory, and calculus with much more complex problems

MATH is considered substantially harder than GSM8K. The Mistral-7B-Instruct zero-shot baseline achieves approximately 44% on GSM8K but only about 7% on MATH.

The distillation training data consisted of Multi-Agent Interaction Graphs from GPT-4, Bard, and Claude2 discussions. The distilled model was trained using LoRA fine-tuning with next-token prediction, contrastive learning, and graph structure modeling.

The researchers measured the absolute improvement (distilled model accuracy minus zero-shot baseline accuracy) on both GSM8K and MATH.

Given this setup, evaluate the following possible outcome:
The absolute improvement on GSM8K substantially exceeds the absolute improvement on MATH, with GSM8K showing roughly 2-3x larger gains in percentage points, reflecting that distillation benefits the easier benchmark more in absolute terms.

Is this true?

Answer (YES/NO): NO